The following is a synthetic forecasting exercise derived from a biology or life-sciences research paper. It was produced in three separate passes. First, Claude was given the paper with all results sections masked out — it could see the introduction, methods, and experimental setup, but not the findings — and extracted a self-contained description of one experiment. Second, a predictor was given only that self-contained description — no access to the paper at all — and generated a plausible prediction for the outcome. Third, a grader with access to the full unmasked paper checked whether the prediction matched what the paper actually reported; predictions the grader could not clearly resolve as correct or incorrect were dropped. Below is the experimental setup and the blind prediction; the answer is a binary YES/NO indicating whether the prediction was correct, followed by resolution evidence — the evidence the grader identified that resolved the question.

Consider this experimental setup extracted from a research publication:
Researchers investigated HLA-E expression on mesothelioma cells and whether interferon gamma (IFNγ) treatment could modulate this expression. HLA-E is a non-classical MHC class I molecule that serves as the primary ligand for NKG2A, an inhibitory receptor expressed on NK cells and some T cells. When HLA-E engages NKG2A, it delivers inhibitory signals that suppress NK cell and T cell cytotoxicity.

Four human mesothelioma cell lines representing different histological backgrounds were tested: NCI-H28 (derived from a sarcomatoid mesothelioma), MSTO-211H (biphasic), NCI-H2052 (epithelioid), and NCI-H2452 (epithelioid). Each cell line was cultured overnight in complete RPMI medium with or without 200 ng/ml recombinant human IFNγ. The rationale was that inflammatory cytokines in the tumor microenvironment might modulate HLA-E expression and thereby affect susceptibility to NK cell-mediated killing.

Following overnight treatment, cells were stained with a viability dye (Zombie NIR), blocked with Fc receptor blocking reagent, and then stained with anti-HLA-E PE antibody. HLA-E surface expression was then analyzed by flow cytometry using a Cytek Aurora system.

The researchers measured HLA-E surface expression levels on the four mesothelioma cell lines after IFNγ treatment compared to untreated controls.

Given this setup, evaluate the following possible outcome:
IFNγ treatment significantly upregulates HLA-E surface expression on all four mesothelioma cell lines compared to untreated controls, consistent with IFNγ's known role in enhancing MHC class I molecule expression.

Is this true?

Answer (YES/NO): YES